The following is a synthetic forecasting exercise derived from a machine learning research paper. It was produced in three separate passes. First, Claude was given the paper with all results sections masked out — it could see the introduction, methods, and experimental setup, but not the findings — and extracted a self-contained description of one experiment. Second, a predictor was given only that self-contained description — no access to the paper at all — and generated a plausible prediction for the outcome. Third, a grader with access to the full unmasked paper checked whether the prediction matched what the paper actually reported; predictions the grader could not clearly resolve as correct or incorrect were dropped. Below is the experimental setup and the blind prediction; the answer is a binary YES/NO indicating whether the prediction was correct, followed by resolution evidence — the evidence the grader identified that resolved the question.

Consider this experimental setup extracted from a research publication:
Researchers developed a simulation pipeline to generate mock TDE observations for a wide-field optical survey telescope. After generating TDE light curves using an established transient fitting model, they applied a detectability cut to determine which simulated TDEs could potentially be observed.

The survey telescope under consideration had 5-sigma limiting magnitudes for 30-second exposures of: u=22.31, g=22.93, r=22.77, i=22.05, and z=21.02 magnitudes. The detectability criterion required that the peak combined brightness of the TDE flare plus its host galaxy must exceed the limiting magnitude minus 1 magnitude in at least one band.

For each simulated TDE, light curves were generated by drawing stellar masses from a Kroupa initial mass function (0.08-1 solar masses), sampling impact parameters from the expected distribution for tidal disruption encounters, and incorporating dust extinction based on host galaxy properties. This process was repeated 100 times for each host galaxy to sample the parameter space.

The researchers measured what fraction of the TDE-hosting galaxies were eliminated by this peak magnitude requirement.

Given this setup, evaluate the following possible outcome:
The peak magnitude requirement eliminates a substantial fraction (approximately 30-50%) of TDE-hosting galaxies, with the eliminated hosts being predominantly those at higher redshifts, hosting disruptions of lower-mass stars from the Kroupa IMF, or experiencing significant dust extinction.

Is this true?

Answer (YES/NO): NO